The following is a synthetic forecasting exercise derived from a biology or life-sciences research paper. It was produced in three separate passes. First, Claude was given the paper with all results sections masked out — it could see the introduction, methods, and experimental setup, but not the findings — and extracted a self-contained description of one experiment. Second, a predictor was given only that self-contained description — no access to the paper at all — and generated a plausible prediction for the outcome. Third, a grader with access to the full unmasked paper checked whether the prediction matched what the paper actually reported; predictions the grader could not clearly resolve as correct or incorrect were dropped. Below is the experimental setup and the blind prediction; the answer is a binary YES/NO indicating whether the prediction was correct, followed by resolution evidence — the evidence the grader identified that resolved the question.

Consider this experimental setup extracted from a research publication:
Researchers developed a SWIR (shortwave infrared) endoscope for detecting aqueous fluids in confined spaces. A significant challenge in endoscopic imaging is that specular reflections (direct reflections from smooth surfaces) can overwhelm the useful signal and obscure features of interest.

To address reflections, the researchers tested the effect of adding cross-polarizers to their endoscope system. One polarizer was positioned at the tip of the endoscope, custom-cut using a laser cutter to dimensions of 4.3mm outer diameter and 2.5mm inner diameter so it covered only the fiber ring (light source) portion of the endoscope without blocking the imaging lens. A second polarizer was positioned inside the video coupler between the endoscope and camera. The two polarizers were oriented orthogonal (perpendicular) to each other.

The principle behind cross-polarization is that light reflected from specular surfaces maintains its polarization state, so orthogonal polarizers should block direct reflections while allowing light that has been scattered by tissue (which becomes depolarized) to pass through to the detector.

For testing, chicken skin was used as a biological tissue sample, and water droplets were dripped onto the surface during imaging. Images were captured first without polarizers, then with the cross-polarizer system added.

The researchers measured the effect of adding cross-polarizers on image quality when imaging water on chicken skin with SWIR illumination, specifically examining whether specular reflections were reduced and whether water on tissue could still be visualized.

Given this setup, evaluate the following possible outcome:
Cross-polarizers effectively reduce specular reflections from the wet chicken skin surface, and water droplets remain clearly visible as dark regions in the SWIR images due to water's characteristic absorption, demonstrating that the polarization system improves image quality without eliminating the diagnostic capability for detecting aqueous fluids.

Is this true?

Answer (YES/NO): YES